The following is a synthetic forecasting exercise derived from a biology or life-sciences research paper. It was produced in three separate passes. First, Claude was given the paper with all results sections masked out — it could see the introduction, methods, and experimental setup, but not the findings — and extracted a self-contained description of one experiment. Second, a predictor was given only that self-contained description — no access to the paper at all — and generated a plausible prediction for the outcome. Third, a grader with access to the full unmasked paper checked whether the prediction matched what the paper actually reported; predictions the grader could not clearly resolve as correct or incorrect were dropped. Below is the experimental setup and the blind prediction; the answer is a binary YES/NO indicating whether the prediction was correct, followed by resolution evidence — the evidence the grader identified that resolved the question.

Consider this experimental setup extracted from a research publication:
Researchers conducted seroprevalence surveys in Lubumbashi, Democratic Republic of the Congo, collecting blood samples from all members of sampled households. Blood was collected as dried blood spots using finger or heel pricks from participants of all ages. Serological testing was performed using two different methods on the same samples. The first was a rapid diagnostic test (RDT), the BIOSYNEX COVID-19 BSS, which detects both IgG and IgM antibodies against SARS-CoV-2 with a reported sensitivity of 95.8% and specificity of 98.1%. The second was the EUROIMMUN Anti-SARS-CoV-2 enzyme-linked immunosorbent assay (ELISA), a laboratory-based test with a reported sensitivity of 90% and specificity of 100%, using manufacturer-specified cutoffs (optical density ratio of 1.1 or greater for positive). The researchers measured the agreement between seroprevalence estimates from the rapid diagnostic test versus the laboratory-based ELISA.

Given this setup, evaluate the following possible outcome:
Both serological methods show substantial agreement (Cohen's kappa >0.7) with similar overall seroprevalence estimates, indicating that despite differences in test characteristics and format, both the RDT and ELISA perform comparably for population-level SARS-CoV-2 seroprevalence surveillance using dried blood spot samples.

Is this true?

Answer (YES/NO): NO